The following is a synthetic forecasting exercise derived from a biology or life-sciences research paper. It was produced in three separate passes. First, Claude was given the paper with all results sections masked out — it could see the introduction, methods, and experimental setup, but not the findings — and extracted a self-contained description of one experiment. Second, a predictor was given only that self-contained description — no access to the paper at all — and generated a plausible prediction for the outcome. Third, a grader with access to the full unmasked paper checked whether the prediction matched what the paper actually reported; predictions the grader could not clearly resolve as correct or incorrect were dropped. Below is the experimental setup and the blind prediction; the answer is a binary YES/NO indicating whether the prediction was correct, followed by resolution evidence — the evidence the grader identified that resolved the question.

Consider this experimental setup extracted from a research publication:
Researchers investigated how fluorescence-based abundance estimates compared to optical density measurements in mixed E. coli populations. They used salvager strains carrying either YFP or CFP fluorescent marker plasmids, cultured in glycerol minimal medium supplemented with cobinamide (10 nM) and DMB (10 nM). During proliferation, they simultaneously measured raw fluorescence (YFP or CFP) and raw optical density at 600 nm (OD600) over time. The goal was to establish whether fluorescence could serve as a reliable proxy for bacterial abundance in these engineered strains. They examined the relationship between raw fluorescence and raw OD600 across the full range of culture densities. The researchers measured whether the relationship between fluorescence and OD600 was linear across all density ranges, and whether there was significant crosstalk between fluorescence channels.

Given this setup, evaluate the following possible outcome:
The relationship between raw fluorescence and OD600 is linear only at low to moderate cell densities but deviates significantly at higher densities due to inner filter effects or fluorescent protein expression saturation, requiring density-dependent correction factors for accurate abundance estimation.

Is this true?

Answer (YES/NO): NO